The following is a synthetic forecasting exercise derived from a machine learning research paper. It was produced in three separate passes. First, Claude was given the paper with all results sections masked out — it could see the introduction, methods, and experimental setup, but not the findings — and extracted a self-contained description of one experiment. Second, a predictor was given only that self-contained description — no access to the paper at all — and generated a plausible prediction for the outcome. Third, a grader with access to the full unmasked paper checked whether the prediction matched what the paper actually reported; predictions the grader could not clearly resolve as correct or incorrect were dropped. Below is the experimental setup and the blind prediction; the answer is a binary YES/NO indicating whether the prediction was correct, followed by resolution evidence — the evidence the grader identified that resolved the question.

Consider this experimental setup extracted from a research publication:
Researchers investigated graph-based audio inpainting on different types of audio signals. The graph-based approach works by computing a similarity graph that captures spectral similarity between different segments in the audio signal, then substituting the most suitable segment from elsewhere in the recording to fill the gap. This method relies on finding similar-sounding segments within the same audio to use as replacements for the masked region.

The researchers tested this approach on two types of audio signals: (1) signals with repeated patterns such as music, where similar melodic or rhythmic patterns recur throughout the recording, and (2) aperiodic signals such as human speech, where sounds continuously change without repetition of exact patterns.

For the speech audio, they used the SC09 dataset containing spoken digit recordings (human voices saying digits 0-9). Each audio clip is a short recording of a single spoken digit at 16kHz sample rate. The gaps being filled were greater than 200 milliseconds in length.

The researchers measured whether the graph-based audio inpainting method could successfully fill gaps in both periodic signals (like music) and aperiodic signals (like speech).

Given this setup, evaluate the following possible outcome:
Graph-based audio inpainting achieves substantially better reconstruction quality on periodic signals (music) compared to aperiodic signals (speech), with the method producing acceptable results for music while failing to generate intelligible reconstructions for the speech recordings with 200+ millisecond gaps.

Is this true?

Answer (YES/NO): YES